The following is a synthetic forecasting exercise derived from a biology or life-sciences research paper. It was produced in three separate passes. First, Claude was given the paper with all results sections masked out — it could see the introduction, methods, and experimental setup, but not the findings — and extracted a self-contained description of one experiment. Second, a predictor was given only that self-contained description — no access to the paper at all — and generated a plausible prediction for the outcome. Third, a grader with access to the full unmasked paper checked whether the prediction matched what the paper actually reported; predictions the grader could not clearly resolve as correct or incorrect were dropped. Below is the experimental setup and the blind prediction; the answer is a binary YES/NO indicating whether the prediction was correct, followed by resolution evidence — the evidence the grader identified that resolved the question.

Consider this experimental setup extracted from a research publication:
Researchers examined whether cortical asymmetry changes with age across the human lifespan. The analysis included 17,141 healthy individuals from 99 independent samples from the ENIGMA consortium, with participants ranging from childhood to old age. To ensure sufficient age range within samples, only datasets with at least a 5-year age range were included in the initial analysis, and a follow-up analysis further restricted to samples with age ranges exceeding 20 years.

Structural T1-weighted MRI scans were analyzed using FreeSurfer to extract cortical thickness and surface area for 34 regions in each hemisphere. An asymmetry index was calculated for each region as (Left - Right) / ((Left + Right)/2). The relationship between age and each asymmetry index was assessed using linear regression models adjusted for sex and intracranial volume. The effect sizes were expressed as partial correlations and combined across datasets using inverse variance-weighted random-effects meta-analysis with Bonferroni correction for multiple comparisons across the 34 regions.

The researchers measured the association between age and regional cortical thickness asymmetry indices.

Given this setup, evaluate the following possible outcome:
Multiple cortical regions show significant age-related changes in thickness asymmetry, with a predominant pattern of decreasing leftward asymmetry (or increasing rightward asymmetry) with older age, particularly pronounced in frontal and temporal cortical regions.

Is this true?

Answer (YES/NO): NO